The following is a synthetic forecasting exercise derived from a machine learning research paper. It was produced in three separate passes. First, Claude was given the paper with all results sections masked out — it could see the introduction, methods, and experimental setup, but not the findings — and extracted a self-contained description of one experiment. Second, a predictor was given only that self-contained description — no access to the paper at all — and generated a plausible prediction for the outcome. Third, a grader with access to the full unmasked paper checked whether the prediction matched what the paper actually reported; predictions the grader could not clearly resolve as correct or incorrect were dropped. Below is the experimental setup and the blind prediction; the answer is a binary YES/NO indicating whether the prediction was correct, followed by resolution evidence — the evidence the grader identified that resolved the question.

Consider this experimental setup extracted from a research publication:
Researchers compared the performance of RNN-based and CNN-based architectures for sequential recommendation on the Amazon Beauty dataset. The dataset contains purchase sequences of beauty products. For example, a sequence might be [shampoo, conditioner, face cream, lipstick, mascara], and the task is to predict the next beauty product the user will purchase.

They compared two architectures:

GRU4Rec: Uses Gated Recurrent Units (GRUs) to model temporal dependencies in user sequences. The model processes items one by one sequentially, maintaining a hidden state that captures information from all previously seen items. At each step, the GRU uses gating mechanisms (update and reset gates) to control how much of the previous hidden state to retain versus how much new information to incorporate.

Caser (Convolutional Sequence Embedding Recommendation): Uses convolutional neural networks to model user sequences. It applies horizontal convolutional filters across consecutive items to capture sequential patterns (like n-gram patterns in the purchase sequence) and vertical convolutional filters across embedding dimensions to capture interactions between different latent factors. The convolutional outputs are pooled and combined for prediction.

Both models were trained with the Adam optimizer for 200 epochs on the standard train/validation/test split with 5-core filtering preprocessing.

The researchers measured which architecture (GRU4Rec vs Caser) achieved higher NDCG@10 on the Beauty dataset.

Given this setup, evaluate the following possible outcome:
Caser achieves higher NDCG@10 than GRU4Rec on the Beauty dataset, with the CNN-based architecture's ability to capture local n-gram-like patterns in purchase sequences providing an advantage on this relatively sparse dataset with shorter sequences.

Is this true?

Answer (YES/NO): YES